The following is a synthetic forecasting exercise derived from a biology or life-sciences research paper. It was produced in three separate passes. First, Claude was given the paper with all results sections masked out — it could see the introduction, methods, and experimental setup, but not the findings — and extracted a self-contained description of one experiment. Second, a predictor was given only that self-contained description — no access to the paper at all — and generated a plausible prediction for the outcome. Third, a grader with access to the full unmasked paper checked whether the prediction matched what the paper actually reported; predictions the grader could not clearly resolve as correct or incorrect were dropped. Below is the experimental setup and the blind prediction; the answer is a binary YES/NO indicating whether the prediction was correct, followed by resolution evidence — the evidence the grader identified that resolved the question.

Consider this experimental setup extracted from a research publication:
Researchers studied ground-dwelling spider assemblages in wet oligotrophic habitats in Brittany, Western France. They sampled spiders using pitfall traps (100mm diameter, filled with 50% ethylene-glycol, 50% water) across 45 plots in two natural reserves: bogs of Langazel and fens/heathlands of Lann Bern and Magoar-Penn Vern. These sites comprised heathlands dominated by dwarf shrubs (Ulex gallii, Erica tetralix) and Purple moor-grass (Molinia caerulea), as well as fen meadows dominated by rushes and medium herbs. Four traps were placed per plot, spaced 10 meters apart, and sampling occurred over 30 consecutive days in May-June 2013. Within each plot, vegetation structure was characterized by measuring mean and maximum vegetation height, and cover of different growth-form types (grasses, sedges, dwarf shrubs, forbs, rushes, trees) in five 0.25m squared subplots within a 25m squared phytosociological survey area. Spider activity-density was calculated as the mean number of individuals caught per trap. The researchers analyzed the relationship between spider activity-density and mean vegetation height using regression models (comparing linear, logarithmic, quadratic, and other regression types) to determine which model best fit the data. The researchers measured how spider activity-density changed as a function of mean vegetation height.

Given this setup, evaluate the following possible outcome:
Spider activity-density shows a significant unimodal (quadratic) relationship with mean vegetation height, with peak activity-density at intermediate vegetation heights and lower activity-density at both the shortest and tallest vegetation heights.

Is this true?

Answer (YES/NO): NO